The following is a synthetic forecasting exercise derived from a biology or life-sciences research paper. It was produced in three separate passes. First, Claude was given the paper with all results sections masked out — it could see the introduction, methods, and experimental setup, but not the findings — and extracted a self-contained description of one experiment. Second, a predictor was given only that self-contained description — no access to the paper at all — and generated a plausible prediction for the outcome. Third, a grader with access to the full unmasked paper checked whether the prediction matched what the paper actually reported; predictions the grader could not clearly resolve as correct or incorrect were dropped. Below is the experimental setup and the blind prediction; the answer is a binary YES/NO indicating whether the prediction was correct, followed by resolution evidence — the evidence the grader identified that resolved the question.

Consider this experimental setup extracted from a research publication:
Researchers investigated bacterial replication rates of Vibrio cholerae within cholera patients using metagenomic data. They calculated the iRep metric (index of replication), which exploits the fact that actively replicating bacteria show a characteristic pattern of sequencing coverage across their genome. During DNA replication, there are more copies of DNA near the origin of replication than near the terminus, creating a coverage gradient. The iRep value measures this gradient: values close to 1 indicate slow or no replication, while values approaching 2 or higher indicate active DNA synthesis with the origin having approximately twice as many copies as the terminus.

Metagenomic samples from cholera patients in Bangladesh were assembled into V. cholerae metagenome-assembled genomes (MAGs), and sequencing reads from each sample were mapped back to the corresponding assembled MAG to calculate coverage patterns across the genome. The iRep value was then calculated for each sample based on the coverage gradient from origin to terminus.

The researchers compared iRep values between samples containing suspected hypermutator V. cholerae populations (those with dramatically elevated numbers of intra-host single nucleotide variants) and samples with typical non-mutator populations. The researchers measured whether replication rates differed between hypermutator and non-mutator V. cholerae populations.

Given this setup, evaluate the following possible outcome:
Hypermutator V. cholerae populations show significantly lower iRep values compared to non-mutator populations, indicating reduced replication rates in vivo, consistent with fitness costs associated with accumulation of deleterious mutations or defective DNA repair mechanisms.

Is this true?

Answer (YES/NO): NO